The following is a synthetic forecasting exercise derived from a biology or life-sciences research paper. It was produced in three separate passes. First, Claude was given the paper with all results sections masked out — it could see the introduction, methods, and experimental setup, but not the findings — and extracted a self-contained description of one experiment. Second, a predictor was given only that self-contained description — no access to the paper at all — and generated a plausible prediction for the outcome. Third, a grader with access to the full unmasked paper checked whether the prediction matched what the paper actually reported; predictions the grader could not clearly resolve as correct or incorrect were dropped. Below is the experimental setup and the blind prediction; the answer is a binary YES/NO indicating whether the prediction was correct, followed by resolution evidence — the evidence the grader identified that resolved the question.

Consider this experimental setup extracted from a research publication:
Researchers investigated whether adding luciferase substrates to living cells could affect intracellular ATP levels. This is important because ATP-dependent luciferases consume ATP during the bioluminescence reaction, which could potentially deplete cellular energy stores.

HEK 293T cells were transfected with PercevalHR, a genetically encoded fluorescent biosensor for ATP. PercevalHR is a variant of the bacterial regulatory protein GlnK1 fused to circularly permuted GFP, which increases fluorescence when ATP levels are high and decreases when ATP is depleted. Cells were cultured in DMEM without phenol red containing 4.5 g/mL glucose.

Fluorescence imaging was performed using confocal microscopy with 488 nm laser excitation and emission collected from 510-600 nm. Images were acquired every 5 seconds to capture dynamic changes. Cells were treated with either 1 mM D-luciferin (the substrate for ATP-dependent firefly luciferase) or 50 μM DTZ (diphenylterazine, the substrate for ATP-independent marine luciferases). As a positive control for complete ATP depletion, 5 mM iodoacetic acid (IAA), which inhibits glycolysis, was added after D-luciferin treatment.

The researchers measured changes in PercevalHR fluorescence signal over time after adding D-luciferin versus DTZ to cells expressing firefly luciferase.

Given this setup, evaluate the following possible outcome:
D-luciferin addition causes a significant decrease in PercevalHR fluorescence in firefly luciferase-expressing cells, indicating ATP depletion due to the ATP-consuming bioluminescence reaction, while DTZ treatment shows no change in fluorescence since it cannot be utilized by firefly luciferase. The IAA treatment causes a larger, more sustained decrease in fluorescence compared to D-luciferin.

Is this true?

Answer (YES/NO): NO